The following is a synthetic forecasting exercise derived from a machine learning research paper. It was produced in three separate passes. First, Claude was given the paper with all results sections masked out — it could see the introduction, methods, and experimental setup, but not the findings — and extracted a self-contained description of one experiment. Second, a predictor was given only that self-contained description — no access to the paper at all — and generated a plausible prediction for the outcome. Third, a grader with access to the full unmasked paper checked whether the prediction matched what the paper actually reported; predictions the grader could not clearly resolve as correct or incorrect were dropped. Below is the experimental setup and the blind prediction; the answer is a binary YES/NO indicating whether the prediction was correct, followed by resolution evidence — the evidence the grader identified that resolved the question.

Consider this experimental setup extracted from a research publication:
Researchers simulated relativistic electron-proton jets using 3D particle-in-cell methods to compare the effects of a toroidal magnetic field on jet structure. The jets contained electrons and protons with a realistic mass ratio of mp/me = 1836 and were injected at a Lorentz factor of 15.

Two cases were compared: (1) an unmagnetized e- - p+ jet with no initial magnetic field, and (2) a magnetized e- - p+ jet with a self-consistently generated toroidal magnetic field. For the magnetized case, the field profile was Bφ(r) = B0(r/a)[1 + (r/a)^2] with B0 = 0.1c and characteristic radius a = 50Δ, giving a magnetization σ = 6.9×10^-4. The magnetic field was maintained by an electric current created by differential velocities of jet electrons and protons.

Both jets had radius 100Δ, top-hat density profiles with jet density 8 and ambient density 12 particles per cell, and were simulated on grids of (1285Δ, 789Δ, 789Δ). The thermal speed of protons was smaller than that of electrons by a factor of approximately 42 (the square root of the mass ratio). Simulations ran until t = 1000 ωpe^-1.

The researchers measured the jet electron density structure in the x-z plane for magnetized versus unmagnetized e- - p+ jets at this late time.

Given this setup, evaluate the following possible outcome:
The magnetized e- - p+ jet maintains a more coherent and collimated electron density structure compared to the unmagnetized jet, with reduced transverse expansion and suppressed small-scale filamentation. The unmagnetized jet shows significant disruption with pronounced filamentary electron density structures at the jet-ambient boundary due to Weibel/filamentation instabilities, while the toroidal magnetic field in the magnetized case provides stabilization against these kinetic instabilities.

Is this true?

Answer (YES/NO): NO